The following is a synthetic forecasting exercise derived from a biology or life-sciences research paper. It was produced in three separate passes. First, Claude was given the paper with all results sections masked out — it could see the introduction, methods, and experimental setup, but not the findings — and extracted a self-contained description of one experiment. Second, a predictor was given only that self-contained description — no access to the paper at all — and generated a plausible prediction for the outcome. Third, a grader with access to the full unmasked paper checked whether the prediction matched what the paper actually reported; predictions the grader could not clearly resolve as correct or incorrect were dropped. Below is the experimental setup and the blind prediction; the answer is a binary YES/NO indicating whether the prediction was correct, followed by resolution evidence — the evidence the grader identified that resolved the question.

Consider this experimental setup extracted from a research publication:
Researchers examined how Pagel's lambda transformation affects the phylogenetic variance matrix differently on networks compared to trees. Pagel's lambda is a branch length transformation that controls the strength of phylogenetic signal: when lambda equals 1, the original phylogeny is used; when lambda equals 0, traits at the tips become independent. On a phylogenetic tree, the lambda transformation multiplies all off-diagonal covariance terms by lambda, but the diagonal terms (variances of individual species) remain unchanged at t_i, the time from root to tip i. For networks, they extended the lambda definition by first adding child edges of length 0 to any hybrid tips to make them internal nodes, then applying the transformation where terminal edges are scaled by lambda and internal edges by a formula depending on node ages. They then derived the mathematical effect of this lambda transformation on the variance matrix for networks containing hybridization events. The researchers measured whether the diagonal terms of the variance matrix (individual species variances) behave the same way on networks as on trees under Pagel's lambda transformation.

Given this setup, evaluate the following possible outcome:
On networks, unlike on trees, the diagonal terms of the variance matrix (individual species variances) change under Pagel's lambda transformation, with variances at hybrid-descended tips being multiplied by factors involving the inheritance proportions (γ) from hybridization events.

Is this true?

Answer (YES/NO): YES